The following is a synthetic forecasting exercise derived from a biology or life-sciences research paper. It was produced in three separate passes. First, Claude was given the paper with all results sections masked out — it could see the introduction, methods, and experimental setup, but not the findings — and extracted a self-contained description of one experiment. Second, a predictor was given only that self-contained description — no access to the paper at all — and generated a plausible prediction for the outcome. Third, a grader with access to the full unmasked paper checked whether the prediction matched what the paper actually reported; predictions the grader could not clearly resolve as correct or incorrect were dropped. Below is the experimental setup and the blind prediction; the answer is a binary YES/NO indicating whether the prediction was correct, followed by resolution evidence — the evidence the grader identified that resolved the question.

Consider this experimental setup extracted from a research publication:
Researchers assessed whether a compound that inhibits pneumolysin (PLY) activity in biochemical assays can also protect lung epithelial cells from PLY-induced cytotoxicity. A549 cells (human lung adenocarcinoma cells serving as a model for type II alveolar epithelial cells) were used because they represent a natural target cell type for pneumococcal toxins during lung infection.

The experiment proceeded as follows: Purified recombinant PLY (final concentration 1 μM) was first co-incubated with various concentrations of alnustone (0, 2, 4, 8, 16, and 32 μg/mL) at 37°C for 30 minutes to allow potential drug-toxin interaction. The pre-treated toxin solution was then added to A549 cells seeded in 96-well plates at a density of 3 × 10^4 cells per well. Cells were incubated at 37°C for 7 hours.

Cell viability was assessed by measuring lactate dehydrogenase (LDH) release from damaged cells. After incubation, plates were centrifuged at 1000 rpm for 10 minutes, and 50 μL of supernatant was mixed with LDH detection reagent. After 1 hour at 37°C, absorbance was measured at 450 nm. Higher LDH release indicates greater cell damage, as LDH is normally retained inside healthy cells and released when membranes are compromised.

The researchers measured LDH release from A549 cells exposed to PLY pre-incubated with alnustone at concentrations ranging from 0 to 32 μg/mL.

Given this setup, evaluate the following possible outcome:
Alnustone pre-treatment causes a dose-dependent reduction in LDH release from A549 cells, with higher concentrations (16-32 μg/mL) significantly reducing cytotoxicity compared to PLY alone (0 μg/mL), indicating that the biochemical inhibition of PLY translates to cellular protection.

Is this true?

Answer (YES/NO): YES